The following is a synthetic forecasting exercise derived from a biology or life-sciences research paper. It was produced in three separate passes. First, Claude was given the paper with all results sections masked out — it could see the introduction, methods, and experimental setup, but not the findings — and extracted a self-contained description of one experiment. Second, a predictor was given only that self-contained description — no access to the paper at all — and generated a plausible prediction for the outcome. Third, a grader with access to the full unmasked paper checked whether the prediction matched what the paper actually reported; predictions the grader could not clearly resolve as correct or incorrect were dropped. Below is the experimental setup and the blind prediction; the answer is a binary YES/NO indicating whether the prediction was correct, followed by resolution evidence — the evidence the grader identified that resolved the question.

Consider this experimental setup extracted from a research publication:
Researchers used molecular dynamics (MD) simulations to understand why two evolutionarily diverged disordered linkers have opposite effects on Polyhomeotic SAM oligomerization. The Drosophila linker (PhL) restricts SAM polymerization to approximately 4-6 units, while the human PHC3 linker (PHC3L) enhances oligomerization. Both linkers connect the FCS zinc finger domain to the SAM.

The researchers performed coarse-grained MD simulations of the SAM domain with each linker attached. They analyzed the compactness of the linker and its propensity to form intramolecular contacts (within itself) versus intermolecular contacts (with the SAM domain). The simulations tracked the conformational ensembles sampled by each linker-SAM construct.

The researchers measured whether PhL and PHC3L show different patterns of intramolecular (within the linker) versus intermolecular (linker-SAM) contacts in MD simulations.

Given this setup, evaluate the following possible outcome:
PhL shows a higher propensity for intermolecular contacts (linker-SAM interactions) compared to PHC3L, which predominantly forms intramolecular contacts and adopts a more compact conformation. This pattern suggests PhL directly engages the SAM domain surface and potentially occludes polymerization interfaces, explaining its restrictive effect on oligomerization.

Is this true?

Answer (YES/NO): NO